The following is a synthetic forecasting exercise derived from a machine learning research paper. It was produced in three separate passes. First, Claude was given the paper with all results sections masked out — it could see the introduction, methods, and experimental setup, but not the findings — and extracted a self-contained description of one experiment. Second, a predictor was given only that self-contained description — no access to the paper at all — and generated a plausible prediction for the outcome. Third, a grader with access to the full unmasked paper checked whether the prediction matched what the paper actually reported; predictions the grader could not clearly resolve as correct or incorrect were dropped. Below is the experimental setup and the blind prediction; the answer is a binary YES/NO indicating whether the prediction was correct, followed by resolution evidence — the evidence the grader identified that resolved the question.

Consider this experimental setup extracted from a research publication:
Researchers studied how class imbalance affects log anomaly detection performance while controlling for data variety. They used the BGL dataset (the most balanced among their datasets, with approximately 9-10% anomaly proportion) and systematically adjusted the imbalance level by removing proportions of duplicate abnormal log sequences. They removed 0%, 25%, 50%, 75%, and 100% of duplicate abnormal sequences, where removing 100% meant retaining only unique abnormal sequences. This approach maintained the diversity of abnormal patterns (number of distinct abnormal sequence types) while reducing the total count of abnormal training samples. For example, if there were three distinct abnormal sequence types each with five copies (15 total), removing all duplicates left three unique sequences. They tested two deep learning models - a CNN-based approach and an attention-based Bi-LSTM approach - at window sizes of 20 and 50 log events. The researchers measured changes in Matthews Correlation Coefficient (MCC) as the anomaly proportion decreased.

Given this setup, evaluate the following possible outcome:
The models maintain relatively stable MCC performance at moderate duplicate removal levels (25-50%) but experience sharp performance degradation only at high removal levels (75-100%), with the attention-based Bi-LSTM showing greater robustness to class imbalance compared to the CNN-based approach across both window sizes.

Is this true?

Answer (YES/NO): NO